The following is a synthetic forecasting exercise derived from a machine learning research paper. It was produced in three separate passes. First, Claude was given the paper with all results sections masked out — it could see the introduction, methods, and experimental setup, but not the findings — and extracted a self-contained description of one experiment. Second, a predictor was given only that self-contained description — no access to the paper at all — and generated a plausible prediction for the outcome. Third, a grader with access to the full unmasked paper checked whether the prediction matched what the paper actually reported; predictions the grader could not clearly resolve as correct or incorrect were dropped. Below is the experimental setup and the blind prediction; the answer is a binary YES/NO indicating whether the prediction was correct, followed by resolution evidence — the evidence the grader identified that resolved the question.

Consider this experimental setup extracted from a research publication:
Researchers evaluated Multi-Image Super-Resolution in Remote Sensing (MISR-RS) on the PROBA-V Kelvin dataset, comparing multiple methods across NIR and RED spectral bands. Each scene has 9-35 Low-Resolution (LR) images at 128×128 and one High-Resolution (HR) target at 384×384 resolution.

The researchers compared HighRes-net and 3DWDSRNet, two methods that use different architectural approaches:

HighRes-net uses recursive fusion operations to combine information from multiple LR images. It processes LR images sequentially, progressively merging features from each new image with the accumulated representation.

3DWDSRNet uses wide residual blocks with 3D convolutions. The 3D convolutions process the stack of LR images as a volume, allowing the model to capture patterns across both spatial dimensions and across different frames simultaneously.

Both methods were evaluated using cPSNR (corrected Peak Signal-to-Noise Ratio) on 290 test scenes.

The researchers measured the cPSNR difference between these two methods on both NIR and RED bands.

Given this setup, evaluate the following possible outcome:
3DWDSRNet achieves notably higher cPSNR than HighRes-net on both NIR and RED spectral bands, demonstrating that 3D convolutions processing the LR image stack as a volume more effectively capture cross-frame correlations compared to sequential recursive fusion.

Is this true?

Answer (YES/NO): NO